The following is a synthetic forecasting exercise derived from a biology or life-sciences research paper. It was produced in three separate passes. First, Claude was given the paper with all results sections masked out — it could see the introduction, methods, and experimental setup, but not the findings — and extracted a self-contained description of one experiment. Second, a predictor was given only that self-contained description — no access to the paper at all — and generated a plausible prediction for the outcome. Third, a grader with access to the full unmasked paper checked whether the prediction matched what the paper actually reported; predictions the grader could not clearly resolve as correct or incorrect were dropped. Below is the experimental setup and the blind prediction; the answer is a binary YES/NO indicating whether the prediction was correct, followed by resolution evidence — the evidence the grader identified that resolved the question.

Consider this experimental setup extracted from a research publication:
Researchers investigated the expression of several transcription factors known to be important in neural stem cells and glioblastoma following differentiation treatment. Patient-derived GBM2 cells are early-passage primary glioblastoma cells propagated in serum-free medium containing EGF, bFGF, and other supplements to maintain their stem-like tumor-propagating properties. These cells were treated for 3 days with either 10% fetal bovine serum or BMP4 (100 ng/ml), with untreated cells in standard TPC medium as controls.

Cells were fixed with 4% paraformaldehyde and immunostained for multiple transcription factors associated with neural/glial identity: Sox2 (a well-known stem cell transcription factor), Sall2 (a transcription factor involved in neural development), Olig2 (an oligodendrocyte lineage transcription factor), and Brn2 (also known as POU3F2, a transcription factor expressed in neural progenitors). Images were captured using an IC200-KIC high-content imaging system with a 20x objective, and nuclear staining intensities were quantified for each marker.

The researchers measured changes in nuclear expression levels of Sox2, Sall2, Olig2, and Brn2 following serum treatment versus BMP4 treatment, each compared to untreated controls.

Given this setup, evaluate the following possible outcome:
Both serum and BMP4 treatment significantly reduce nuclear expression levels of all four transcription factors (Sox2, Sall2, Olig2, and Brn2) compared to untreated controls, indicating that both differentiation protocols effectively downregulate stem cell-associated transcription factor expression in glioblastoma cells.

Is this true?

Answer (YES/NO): YES